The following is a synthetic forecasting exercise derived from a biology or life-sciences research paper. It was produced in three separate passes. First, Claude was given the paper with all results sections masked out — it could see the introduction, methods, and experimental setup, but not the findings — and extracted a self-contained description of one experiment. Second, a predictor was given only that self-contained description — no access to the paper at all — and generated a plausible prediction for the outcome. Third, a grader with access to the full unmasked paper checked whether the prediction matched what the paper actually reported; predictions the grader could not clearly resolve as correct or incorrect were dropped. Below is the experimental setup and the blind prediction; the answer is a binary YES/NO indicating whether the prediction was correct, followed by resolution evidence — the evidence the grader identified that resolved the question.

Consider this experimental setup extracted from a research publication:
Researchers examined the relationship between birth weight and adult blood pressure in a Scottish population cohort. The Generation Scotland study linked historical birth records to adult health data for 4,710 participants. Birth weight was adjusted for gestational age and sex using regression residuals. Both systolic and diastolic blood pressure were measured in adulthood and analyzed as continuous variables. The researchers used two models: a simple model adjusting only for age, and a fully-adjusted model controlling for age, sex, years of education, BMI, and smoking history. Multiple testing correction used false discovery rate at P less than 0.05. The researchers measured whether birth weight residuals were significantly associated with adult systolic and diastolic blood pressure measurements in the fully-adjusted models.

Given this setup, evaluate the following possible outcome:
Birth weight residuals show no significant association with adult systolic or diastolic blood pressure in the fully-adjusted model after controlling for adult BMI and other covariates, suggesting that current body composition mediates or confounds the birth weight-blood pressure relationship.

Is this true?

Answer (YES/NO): YES